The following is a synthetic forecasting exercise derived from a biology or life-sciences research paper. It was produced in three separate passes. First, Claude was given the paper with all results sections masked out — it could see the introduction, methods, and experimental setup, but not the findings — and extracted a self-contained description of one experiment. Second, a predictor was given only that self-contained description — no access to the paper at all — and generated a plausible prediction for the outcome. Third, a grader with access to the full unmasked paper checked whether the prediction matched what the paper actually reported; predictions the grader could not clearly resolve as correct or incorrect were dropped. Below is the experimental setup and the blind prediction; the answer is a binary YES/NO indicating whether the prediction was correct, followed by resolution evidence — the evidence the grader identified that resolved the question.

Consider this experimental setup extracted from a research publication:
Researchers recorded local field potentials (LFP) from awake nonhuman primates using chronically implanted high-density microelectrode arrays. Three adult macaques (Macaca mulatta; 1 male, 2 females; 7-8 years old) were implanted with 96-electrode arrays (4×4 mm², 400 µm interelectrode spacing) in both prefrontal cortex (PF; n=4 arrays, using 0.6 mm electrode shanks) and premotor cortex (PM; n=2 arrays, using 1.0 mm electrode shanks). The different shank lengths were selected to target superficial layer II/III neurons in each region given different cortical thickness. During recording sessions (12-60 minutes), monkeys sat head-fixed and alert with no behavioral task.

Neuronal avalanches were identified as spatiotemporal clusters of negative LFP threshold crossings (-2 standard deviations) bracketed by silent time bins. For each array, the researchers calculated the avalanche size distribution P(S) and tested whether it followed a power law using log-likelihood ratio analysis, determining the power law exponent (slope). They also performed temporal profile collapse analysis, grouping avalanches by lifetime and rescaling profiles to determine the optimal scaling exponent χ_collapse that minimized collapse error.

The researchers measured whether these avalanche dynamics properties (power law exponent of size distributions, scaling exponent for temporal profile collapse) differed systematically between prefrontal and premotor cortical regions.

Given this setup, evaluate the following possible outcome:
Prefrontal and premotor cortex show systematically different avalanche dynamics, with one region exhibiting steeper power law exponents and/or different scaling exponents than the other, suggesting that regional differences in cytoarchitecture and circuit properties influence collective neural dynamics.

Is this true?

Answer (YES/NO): NO